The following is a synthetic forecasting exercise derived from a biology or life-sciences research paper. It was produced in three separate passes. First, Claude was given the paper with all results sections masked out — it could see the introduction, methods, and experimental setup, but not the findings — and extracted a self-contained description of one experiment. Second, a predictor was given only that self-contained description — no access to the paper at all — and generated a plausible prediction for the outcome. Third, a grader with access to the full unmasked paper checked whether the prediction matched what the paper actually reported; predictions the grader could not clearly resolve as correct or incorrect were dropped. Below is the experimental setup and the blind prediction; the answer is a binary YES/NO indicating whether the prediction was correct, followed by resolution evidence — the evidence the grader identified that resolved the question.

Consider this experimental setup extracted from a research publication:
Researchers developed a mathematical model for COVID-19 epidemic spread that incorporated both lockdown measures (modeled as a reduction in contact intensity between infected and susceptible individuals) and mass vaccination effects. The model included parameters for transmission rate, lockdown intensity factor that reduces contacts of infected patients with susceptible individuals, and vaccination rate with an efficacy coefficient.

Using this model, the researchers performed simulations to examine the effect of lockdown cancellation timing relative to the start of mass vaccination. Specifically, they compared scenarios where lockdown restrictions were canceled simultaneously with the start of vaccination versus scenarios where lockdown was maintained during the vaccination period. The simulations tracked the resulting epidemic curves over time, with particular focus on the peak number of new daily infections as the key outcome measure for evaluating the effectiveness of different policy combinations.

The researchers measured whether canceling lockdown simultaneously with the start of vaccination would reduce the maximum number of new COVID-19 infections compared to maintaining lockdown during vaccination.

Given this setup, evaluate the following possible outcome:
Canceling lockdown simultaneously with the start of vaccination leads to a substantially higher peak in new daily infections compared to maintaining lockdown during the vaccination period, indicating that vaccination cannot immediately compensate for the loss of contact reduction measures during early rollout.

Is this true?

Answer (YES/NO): YES